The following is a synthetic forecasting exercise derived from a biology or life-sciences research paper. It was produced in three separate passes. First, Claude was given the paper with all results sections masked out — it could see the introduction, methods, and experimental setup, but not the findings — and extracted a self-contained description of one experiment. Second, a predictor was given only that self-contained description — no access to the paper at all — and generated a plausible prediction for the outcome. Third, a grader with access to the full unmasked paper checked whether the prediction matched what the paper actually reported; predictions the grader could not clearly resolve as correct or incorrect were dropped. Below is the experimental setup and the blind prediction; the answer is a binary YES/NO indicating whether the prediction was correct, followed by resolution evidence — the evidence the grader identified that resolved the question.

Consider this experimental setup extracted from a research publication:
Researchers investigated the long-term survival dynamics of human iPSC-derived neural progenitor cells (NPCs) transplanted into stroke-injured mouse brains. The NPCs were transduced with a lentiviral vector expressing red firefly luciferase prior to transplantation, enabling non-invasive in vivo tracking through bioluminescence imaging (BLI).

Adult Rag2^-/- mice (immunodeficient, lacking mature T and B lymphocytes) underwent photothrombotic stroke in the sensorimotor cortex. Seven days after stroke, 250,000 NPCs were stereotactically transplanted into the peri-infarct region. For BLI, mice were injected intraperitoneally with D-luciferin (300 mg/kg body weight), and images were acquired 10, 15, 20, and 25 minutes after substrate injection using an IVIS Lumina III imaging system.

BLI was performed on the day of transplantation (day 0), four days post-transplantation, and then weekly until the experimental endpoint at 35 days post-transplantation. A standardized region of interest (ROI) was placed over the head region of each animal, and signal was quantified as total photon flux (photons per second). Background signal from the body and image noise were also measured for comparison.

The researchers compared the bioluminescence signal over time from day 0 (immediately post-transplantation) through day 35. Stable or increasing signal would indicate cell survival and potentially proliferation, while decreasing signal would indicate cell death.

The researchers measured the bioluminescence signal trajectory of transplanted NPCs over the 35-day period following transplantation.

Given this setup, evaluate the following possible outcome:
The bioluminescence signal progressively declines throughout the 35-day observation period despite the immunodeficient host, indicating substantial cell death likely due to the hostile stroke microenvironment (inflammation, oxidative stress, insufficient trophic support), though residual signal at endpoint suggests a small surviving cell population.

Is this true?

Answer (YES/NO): NO